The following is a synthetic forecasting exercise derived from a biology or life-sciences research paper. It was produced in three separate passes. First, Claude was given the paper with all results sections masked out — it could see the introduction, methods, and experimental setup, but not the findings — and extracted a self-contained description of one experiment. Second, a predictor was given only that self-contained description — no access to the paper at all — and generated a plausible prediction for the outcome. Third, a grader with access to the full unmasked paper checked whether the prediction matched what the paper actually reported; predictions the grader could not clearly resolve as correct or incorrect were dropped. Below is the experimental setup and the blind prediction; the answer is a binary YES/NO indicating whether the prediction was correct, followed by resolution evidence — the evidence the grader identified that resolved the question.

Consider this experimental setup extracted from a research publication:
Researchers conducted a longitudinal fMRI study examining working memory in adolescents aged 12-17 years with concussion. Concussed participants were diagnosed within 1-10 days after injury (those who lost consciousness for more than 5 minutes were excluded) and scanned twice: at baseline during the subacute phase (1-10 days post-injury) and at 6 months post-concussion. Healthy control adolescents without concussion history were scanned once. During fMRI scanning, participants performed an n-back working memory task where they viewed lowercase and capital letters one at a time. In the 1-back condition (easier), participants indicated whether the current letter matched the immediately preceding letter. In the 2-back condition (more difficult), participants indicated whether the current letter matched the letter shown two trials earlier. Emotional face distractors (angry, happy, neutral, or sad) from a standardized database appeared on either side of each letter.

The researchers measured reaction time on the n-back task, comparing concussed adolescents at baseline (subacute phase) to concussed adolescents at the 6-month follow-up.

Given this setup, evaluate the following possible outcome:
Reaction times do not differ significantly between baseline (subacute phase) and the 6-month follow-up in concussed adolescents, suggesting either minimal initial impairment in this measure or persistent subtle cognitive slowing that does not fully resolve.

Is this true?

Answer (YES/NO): NO